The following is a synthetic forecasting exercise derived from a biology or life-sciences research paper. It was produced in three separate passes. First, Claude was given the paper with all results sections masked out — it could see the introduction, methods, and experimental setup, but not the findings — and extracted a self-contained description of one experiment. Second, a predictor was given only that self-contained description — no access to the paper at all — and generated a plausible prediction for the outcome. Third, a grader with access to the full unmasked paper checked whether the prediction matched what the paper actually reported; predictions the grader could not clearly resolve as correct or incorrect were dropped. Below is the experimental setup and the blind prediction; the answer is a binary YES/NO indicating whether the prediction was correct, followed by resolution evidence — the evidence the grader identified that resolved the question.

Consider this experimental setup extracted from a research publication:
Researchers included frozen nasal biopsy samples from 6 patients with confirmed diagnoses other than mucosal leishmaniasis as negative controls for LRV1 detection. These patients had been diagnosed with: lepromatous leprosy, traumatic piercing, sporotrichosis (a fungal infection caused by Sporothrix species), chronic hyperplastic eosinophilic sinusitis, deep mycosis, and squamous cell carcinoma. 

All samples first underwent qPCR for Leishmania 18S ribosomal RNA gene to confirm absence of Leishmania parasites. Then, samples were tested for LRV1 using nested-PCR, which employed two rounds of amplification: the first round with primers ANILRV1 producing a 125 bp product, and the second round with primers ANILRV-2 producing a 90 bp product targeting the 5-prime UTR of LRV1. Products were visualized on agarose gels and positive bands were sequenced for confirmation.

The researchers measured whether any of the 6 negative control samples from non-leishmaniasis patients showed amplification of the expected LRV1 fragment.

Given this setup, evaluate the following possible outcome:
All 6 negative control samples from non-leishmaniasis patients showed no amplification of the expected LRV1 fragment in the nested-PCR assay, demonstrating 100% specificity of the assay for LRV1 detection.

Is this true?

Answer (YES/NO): NO